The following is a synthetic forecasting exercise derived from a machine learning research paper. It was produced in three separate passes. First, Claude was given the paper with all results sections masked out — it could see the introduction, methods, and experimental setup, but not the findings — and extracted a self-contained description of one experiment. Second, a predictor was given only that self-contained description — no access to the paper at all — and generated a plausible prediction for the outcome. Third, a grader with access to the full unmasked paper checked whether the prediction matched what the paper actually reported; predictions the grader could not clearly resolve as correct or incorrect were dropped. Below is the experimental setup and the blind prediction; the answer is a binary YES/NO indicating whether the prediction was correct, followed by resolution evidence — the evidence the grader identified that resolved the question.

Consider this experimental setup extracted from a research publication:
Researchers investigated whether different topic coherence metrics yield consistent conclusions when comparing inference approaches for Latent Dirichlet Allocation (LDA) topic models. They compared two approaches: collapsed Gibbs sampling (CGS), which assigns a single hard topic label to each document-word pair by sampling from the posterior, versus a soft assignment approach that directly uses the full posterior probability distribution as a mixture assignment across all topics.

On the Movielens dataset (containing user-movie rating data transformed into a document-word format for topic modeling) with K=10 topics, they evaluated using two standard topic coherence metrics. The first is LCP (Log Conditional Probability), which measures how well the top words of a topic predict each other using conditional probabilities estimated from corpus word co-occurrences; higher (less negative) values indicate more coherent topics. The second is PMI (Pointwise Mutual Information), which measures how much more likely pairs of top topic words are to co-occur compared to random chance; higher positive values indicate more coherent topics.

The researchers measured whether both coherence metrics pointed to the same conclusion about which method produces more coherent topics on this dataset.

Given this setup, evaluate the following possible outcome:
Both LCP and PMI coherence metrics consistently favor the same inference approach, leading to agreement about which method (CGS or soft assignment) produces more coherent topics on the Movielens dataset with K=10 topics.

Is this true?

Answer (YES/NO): NO